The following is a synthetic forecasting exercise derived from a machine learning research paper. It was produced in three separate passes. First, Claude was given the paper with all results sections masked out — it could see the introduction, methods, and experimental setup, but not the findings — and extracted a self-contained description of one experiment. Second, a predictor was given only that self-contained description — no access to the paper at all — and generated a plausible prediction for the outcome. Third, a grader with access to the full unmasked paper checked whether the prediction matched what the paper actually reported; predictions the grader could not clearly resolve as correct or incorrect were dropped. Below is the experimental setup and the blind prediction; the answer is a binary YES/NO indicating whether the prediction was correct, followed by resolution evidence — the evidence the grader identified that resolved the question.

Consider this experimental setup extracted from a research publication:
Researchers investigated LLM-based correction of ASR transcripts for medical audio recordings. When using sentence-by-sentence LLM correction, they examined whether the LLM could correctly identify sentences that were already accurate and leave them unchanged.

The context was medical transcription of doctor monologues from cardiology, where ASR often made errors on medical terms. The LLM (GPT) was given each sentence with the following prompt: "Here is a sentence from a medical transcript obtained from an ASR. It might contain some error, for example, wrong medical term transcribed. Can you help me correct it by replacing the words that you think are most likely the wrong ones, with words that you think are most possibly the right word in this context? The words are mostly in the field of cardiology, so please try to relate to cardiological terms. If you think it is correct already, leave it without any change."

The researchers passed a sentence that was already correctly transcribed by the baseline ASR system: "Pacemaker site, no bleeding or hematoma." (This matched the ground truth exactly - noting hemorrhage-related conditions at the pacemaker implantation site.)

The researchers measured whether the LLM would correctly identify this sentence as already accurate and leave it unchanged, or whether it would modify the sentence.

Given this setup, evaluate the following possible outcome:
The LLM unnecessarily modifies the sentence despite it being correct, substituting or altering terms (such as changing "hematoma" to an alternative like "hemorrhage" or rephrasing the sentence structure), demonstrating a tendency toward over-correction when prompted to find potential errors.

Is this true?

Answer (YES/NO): YES